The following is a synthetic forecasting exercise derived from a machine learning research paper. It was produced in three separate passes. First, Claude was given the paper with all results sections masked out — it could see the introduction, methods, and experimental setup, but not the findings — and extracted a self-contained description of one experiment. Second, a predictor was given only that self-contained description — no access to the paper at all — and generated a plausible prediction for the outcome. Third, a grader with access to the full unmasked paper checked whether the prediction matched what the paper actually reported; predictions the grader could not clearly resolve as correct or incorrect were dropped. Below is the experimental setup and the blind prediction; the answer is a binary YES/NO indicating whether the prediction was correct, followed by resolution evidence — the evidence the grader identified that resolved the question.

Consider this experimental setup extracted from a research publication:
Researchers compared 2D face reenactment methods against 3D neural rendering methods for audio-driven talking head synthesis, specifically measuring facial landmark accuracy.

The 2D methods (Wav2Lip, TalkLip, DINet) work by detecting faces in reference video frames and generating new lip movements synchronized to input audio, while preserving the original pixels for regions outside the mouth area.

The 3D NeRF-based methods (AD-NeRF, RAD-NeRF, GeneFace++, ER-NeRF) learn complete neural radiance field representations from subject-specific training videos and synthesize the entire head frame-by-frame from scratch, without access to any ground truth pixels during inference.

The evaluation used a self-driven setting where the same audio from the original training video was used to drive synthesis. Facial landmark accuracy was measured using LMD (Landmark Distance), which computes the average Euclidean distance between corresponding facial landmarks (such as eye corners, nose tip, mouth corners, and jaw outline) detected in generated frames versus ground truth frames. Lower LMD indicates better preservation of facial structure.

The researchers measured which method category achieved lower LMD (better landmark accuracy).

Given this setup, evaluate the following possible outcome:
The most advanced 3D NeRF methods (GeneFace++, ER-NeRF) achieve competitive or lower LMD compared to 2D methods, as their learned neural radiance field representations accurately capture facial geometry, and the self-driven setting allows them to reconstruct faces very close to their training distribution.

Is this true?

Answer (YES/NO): YES